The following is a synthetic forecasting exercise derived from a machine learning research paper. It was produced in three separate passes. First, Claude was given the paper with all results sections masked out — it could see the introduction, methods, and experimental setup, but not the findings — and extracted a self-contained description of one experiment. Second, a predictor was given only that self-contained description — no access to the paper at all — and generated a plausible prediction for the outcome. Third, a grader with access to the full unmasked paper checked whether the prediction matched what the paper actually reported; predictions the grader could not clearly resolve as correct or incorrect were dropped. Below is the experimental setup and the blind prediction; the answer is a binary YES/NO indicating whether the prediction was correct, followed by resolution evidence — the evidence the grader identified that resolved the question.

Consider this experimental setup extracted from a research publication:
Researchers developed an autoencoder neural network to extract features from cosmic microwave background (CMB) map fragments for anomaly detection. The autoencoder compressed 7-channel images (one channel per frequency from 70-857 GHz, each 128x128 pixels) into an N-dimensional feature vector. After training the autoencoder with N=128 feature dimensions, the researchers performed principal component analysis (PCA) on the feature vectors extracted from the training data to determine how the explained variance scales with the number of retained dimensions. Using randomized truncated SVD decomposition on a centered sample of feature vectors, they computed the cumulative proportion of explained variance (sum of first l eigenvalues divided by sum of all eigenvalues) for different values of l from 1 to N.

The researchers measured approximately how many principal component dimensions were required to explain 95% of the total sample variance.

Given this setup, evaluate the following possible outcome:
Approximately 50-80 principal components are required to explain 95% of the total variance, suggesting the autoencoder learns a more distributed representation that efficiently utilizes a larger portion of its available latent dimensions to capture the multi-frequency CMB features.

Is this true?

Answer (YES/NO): NO